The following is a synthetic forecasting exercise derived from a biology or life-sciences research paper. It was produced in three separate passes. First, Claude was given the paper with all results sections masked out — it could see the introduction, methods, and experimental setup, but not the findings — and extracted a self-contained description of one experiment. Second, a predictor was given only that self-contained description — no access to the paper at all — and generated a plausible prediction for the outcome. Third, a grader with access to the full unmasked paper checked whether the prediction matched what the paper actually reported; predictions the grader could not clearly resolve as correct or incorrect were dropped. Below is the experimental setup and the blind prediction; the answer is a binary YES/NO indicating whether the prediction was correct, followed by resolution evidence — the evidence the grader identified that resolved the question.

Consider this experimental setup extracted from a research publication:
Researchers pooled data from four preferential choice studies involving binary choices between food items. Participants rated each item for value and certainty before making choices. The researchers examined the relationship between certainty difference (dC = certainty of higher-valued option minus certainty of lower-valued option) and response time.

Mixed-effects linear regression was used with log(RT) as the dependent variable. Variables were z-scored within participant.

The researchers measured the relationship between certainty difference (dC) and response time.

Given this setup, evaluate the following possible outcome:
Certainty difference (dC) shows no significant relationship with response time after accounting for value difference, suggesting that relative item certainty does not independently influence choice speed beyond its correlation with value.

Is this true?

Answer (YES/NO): NO